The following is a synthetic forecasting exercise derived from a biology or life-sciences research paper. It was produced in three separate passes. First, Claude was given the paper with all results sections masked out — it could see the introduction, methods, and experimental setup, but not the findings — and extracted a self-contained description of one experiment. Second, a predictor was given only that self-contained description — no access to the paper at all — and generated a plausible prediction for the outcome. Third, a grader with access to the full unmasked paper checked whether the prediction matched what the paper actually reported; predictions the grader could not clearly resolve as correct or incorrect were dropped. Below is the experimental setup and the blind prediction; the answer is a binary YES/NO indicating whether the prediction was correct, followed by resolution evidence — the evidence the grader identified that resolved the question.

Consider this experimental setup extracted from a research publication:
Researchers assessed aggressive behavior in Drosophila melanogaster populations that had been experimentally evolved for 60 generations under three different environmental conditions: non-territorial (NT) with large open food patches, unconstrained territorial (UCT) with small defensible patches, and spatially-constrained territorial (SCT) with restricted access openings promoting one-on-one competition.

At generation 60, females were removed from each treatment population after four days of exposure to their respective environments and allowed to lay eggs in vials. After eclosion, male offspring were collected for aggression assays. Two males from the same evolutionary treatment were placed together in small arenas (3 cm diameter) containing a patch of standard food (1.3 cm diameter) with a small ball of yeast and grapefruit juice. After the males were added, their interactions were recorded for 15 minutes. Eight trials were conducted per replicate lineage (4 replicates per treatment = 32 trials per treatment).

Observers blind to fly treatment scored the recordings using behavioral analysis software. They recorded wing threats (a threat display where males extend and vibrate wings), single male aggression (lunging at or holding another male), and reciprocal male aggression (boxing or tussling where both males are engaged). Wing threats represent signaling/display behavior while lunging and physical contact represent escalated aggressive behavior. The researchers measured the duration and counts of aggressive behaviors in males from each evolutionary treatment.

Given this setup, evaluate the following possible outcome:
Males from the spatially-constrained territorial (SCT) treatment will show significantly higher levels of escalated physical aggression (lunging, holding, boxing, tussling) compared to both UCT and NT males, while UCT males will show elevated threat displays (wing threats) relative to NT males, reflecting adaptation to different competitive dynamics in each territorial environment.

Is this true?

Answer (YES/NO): NO